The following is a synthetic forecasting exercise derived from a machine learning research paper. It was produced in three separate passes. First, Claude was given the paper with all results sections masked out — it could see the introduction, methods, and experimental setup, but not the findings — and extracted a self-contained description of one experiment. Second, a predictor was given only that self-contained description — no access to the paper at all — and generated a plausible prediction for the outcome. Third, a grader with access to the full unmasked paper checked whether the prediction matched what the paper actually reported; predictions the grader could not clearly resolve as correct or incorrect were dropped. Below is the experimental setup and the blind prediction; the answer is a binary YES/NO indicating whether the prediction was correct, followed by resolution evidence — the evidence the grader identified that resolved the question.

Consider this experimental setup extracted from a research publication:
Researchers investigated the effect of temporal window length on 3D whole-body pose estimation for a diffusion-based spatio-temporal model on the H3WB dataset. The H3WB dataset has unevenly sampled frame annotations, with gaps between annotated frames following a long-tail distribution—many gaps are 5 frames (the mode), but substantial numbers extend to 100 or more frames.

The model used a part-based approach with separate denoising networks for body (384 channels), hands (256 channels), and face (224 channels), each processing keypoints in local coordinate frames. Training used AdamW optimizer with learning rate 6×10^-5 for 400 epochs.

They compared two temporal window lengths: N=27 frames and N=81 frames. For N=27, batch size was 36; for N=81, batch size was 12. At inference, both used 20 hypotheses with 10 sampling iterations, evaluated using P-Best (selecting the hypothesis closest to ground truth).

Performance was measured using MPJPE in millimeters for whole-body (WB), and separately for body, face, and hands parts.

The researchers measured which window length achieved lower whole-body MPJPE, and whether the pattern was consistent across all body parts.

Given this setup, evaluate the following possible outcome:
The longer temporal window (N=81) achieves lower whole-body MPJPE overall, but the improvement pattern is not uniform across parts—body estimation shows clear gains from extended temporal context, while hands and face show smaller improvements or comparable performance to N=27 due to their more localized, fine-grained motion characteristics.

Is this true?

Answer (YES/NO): NO